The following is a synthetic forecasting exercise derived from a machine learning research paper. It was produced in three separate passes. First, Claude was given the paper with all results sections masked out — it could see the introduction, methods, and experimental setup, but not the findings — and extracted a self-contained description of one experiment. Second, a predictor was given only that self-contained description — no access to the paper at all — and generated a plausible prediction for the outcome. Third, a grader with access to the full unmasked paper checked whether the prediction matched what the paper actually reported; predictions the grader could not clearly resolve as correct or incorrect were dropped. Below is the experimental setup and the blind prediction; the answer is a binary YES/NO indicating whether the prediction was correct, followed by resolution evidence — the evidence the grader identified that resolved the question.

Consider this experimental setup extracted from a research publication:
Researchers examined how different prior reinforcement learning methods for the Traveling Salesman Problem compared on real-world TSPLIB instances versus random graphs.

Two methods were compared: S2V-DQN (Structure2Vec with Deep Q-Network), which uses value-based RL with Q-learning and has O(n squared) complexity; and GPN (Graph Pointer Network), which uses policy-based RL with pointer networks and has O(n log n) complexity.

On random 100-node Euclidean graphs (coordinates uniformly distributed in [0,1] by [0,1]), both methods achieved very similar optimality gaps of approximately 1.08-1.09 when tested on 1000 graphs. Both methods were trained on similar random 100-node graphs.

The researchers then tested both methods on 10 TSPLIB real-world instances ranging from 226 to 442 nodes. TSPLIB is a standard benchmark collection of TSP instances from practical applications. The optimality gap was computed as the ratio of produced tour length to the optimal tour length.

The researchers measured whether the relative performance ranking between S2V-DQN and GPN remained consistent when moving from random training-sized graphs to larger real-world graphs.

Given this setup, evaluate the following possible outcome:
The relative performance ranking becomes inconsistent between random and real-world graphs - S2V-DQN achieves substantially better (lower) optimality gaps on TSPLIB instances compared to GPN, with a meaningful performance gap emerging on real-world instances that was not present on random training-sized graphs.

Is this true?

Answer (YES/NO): NO